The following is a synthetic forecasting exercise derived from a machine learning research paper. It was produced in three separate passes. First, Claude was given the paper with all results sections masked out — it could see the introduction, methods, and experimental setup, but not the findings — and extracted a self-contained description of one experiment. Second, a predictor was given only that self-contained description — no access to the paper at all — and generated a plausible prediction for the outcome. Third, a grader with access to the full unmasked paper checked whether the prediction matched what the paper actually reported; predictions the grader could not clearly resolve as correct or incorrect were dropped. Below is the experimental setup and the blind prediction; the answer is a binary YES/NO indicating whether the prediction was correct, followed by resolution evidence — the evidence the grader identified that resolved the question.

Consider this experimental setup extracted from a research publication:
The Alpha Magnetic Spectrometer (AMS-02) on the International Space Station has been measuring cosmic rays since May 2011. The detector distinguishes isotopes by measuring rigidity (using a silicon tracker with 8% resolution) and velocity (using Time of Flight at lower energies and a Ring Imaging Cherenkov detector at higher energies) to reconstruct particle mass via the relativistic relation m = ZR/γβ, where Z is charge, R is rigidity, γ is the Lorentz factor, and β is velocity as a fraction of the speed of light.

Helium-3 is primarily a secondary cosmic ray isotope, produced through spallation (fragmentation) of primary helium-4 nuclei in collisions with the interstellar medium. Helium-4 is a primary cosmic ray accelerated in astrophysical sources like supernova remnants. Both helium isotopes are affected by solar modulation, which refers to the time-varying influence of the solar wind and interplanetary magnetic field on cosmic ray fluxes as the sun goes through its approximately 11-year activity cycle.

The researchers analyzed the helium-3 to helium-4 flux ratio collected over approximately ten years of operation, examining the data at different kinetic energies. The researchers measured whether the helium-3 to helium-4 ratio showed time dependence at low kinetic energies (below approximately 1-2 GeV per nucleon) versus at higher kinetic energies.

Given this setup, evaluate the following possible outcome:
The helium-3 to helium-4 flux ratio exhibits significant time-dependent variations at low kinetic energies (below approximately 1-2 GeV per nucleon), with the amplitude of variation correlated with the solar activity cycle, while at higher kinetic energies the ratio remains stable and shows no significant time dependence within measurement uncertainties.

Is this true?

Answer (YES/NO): NO